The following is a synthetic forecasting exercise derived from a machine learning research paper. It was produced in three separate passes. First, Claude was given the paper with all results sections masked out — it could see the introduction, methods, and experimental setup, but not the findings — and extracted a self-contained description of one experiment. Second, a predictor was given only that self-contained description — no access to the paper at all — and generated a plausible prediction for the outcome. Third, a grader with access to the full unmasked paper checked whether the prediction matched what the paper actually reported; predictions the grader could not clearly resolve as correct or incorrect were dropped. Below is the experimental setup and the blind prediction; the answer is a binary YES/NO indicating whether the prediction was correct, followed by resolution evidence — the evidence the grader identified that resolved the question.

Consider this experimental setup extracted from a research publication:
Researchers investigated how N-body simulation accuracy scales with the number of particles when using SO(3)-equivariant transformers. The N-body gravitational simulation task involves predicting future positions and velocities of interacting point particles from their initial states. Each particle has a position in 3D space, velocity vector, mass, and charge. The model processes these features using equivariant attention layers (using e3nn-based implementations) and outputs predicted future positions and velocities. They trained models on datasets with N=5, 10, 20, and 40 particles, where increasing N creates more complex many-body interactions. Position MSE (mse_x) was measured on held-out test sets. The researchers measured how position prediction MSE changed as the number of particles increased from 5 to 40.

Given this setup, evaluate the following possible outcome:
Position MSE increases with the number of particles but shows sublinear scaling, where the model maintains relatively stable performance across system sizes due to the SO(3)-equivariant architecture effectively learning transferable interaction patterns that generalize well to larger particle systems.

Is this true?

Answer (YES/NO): NO